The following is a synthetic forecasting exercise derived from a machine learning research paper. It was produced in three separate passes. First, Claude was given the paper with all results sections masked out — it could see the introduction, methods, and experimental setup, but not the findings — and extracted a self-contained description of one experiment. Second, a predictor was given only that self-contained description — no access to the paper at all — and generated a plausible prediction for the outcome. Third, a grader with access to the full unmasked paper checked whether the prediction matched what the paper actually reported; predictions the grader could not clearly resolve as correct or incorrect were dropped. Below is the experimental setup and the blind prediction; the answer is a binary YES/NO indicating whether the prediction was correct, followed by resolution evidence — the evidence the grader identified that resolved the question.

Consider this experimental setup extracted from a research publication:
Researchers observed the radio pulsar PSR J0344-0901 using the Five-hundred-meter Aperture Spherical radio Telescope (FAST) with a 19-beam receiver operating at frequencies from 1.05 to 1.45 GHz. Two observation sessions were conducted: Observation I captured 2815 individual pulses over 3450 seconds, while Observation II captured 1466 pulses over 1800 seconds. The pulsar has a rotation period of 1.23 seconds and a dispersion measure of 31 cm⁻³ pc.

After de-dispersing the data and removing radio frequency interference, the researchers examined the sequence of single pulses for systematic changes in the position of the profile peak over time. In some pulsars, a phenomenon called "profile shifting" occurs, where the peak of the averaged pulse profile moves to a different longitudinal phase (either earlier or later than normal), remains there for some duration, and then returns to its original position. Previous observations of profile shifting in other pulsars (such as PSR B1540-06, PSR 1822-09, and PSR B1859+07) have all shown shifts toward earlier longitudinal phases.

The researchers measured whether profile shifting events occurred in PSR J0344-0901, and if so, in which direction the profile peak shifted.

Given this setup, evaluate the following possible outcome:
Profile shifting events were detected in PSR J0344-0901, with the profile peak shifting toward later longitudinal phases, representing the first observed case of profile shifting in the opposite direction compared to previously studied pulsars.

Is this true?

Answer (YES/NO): YES